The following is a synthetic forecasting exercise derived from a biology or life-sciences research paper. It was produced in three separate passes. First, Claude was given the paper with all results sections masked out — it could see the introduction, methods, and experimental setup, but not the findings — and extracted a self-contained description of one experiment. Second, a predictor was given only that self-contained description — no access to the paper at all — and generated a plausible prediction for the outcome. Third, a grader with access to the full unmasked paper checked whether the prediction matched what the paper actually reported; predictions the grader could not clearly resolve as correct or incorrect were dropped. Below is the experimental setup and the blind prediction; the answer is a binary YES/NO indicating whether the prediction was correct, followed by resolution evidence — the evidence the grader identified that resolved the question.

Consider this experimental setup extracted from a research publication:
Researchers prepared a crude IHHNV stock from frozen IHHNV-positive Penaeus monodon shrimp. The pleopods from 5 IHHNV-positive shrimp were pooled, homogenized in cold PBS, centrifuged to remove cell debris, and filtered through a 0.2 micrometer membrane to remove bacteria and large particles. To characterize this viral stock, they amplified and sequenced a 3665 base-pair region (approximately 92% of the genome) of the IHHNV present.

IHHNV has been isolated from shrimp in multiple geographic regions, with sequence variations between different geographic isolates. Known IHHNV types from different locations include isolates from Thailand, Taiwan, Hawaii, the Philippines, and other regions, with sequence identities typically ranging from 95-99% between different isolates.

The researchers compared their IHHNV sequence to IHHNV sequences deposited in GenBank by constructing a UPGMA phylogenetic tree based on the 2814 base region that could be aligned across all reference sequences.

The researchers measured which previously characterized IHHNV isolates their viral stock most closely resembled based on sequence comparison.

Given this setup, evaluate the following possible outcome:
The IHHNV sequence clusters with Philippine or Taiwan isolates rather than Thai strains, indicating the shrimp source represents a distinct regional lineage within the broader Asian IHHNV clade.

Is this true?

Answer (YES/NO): NO